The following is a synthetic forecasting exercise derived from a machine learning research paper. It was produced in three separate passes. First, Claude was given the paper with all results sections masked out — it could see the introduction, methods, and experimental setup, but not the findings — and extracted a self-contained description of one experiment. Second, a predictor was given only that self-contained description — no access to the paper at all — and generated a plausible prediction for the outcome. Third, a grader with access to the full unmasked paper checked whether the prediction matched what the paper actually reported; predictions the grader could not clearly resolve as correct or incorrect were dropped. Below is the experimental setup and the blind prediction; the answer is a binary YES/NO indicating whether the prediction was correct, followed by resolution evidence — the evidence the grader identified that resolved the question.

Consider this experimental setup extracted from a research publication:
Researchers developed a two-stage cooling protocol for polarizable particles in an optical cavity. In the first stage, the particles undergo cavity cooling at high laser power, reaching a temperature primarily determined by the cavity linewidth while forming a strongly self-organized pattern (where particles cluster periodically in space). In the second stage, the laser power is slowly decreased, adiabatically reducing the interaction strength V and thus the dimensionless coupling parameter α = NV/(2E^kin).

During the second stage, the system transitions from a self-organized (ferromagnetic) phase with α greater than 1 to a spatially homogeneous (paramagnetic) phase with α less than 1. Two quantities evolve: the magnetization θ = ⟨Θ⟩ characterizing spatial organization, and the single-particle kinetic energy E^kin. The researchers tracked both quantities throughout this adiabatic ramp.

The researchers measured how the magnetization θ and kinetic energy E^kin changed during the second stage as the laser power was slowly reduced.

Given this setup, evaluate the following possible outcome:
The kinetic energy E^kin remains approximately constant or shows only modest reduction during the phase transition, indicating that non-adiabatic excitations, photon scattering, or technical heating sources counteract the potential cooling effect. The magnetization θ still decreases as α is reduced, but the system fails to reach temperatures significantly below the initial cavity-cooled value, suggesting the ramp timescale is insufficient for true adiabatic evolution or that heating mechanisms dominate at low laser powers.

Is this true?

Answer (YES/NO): NO